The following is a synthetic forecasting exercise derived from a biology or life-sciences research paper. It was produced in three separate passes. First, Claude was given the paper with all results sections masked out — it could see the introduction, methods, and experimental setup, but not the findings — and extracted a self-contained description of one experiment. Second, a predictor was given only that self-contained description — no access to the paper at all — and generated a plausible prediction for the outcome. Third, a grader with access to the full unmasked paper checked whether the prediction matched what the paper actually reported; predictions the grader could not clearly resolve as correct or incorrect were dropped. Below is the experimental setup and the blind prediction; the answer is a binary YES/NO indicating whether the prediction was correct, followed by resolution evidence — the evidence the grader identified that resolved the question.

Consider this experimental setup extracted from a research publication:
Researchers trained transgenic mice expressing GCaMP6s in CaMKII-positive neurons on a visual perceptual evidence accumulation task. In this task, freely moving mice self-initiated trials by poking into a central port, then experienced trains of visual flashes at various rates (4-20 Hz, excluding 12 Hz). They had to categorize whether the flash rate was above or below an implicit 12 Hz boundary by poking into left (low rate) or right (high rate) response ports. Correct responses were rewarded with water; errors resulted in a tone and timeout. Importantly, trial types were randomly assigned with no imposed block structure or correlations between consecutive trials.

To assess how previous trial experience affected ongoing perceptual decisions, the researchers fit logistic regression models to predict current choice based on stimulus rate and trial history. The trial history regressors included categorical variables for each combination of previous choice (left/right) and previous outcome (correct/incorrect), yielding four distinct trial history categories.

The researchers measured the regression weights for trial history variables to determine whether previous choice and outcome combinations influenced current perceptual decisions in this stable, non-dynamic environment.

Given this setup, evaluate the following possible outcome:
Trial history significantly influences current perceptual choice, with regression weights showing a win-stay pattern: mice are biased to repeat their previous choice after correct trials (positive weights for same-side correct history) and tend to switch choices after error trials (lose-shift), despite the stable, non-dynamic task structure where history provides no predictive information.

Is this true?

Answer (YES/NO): NO